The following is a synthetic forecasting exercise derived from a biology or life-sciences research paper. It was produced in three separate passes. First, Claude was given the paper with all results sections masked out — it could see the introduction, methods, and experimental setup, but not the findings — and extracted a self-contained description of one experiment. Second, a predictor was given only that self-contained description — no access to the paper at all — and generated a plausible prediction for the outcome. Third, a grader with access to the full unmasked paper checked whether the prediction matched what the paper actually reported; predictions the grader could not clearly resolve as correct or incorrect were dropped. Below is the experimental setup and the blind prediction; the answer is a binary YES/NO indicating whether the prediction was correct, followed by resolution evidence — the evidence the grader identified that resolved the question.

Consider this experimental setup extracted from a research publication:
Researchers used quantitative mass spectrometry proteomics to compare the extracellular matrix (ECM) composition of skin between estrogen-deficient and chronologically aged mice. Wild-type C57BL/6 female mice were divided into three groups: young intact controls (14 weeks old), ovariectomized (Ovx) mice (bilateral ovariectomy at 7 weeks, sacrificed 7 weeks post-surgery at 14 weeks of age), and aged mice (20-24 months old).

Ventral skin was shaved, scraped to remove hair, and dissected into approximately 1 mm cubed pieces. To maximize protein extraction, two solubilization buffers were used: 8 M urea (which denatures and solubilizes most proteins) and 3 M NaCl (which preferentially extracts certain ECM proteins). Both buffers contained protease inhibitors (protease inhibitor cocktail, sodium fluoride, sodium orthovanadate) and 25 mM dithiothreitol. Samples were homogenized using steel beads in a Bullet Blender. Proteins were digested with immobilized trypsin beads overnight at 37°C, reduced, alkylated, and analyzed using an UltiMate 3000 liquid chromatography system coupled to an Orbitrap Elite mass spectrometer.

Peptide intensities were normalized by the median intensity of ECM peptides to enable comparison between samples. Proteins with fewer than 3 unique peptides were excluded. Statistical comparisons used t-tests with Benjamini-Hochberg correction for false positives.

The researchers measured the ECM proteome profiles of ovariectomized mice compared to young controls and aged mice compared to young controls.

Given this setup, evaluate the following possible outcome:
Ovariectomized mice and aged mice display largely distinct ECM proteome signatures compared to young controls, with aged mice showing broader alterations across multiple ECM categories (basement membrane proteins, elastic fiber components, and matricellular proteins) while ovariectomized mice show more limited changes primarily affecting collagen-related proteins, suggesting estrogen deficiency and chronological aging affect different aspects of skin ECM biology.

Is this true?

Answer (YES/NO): NO